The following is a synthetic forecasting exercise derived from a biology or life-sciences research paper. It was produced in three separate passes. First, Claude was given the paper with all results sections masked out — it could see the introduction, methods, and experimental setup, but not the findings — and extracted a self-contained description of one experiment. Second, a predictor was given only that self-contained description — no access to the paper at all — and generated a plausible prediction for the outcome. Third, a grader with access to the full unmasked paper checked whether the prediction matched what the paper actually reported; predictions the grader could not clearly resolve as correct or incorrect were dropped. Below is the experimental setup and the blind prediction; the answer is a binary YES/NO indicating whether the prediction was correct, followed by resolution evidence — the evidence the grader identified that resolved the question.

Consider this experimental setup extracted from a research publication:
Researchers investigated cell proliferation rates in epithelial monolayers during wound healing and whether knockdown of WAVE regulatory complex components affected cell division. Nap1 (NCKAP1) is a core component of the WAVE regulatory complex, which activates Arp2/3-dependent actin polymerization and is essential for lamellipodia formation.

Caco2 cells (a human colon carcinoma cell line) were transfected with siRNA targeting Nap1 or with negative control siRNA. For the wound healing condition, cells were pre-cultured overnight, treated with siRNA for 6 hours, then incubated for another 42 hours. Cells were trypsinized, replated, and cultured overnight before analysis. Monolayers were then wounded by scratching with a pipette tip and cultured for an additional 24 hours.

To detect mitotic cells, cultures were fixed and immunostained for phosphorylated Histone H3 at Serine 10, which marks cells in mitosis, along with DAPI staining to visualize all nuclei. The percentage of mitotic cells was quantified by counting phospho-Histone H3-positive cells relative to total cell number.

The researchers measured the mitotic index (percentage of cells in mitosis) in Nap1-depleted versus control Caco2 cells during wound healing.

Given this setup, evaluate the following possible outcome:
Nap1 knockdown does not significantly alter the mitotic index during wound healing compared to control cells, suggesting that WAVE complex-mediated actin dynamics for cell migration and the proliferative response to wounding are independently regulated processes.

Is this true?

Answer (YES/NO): YES